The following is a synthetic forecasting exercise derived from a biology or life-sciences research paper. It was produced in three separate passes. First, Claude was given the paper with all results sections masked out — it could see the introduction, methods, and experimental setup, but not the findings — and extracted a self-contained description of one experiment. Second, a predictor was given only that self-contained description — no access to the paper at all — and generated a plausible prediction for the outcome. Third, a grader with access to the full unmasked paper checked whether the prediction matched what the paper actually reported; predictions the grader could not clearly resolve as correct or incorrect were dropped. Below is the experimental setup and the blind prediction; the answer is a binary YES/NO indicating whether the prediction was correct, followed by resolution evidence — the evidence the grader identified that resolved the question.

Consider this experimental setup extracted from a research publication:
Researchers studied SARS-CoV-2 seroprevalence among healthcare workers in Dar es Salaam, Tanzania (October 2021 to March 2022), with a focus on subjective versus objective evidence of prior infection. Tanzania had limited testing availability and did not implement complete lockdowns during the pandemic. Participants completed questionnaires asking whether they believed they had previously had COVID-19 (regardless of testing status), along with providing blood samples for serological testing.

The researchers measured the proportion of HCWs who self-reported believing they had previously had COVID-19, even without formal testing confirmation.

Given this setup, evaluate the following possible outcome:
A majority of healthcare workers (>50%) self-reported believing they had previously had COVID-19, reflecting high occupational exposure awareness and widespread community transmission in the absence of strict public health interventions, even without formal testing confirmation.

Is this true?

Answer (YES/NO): YES